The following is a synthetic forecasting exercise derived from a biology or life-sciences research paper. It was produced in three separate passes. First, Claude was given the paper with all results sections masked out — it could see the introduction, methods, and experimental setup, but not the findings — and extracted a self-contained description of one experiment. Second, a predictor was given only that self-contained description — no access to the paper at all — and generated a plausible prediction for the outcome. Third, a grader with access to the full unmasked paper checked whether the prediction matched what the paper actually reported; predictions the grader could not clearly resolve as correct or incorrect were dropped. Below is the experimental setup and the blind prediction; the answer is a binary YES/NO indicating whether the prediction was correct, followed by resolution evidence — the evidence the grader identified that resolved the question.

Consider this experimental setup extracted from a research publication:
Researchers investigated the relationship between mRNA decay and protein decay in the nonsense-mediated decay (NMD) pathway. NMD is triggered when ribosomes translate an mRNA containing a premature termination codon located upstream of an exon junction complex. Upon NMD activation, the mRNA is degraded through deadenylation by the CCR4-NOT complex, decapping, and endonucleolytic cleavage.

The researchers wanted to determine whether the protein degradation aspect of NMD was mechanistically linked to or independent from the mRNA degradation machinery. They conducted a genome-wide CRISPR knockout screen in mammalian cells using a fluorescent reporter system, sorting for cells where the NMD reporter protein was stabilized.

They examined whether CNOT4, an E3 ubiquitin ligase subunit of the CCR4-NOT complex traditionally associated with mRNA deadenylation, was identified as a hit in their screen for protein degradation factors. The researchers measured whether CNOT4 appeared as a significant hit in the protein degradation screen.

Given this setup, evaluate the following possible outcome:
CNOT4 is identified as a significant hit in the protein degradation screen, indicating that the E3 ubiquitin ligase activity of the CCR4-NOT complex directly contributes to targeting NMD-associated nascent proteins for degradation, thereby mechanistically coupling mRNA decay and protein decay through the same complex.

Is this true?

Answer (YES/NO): NO